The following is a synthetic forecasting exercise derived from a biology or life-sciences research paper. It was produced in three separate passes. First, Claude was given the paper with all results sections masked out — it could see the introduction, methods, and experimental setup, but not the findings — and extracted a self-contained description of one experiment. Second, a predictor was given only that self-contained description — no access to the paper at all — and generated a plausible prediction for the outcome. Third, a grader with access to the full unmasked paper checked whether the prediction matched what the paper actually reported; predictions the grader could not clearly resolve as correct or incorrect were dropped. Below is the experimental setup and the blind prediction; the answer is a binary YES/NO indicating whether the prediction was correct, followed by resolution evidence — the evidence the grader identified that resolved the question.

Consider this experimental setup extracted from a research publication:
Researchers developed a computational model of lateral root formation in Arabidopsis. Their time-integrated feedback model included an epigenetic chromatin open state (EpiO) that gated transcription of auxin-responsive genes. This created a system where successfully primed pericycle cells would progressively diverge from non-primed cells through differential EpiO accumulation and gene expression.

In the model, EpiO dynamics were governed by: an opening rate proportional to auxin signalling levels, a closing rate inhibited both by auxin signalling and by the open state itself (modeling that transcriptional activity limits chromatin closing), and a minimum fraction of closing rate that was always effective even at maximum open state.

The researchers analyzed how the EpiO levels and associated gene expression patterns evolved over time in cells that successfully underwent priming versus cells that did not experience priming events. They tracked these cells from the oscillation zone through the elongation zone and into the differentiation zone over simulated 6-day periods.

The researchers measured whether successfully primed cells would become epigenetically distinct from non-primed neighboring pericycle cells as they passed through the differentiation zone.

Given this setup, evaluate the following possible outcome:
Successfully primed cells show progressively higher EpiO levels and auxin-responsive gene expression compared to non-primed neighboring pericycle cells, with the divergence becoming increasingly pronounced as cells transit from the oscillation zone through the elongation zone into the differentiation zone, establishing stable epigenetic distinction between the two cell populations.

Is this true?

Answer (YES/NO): YES